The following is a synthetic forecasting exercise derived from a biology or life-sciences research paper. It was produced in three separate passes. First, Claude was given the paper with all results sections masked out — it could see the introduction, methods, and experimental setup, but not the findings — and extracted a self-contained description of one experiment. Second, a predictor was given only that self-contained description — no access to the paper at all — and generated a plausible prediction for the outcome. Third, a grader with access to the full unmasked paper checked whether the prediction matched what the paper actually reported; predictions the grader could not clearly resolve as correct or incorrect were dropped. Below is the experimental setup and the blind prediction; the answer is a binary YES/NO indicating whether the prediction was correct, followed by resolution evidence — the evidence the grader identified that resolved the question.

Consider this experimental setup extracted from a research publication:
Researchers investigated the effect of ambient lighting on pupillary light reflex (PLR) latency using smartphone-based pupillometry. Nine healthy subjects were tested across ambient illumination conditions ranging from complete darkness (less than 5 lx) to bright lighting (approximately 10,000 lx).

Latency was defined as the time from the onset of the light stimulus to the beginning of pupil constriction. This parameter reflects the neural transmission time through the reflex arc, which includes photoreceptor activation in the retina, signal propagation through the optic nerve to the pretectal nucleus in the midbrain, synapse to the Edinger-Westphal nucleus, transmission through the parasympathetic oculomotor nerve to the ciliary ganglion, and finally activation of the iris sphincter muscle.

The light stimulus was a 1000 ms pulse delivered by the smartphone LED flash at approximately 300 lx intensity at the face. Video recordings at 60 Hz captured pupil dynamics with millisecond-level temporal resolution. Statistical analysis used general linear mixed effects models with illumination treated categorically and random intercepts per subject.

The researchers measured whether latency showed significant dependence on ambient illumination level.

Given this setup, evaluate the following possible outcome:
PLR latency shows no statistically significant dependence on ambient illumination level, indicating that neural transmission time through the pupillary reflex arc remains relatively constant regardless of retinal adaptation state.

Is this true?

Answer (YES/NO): NO